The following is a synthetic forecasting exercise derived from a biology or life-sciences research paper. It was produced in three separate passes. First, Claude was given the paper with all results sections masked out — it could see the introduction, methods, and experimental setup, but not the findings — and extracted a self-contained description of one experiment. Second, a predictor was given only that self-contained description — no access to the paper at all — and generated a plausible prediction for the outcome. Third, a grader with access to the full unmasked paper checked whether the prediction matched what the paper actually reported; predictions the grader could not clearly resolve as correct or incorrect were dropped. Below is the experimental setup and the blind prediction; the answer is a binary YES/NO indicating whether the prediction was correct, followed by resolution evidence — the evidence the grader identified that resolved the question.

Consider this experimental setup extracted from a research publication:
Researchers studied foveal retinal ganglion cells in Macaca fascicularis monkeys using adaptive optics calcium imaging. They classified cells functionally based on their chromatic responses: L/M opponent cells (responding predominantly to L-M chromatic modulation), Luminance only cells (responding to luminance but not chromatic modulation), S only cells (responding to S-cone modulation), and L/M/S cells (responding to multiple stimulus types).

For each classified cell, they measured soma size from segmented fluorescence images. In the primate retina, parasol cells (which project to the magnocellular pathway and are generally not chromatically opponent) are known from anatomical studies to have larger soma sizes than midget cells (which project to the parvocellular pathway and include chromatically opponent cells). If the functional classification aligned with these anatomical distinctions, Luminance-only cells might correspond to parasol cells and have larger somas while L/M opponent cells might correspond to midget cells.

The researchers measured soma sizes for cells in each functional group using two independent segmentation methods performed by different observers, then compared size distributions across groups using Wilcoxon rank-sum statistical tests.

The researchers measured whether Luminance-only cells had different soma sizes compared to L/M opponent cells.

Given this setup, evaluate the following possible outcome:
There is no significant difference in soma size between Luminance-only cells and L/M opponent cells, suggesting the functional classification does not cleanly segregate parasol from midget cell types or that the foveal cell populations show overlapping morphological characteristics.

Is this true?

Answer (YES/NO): YES